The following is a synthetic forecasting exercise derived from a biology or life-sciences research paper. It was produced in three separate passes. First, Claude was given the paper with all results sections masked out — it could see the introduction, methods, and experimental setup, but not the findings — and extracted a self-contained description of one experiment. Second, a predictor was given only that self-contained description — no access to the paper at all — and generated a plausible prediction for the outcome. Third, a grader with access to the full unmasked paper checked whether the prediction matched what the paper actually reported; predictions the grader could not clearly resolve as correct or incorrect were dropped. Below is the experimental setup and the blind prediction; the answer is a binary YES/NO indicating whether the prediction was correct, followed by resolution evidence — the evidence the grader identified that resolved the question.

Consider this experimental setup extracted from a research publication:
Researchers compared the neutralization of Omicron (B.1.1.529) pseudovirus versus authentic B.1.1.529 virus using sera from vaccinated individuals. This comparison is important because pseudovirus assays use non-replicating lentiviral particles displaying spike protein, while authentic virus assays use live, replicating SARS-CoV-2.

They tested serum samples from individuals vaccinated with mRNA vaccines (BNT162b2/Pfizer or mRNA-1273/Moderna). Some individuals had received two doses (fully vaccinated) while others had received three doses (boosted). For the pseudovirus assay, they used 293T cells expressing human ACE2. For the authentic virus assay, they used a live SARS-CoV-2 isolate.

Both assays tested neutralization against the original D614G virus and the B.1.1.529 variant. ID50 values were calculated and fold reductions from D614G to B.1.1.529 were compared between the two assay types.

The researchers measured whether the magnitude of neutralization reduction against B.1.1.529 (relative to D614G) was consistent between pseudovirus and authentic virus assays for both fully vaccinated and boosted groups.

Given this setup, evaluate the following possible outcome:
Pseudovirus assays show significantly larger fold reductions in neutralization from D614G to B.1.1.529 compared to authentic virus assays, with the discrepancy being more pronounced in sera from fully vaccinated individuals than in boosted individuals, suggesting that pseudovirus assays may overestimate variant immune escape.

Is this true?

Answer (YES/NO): YES